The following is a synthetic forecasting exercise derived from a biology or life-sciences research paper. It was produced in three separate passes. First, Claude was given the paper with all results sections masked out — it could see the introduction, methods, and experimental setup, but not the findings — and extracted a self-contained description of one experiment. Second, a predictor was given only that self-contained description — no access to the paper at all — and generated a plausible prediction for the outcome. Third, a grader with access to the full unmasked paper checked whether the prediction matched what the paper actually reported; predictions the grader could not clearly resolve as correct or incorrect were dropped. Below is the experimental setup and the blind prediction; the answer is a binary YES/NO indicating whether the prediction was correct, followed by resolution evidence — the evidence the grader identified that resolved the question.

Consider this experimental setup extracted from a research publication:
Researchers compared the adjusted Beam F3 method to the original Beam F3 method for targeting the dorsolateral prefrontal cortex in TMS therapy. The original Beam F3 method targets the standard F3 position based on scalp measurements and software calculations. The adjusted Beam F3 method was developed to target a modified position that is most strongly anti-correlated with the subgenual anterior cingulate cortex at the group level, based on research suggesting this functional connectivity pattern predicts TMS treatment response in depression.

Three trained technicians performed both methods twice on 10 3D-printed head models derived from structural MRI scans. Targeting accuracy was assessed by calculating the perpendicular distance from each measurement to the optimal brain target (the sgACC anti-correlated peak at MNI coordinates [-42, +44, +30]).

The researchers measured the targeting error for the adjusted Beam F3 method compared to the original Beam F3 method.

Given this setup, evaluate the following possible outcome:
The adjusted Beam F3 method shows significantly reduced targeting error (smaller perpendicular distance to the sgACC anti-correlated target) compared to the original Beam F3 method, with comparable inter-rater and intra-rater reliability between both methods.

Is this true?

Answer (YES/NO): NO